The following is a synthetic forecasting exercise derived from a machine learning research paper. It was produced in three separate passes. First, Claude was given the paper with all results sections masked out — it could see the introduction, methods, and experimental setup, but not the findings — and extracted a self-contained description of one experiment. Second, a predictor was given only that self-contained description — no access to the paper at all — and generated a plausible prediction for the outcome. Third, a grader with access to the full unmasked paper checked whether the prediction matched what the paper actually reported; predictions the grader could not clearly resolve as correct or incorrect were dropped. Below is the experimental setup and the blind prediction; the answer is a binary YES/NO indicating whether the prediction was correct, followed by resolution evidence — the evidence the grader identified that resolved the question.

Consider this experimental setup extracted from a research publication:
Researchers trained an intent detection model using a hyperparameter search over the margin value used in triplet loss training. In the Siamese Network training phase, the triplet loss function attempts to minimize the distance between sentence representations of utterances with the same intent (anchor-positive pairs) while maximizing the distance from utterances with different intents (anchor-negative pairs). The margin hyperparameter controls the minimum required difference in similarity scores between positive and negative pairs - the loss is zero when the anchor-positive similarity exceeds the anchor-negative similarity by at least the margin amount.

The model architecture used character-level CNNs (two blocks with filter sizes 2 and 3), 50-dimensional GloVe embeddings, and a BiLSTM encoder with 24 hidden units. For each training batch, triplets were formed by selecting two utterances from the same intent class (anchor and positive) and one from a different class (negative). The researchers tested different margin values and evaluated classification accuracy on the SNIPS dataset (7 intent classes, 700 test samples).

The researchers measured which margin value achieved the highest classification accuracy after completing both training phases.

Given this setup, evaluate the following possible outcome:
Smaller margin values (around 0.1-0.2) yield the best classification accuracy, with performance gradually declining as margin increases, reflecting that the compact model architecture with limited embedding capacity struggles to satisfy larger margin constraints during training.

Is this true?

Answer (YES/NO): NO